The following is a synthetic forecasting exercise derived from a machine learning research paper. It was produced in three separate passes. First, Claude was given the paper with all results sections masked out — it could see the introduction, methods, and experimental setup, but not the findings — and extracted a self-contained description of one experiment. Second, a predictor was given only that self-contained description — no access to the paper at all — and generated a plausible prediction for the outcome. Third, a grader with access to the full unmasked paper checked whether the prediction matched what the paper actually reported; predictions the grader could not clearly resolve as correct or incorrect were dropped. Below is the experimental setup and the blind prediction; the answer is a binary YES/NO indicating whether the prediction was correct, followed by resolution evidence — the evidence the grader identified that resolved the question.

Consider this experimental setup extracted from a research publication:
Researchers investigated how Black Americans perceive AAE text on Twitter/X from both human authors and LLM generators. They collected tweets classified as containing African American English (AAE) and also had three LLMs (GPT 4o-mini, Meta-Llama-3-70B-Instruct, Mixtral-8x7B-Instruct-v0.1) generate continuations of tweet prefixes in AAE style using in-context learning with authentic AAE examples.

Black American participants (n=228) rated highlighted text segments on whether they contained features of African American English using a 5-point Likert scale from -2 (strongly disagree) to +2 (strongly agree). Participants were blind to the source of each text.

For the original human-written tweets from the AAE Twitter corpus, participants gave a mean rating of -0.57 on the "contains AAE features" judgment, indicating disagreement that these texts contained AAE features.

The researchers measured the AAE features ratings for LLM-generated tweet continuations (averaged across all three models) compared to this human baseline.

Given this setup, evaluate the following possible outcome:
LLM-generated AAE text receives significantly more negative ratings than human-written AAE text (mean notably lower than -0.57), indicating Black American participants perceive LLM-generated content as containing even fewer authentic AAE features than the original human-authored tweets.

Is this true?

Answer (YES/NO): NO